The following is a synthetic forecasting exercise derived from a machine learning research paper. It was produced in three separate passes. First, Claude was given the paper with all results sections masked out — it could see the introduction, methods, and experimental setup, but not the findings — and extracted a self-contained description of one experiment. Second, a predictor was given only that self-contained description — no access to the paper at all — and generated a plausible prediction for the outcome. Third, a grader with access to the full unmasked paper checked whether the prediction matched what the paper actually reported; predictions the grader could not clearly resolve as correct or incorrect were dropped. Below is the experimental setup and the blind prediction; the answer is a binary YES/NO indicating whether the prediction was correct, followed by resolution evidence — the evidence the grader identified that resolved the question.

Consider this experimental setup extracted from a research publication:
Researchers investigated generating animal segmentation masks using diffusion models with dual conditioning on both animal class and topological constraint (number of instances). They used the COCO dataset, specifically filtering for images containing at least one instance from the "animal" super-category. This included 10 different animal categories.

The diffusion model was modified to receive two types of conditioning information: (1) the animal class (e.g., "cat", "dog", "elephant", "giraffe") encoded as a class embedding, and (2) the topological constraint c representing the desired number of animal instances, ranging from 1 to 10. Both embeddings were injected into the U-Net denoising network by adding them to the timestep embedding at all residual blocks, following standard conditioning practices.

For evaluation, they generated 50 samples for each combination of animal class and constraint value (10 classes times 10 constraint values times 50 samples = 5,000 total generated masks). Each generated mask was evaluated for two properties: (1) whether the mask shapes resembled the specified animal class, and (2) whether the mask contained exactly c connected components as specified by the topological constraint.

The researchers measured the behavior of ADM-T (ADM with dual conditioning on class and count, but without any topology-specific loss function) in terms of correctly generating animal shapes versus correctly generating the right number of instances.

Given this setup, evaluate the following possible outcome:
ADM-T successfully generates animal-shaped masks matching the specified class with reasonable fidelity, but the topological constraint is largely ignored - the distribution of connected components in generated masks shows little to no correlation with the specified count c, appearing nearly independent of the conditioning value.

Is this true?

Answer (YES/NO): NO